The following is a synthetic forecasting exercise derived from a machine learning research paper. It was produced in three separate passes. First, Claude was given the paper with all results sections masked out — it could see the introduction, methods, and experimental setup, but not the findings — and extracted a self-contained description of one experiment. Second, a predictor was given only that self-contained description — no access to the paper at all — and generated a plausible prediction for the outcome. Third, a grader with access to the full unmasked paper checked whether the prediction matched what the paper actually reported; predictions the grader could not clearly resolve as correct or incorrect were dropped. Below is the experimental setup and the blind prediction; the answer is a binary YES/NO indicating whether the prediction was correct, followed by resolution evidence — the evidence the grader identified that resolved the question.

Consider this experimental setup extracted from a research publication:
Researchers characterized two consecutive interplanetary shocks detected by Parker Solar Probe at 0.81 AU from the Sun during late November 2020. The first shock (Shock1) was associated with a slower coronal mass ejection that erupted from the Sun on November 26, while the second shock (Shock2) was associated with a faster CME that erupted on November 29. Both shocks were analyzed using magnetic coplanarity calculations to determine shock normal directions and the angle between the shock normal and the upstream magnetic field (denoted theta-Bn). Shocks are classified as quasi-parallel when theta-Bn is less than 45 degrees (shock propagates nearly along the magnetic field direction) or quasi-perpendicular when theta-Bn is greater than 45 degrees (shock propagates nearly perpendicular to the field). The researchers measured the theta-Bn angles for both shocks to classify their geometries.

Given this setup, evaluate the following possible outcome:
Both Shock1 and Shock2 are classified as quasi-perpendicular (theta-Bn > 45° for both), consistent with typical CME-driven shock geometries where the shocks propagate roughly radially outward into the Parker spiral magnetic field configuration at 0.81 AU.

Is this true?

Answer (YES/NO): NO